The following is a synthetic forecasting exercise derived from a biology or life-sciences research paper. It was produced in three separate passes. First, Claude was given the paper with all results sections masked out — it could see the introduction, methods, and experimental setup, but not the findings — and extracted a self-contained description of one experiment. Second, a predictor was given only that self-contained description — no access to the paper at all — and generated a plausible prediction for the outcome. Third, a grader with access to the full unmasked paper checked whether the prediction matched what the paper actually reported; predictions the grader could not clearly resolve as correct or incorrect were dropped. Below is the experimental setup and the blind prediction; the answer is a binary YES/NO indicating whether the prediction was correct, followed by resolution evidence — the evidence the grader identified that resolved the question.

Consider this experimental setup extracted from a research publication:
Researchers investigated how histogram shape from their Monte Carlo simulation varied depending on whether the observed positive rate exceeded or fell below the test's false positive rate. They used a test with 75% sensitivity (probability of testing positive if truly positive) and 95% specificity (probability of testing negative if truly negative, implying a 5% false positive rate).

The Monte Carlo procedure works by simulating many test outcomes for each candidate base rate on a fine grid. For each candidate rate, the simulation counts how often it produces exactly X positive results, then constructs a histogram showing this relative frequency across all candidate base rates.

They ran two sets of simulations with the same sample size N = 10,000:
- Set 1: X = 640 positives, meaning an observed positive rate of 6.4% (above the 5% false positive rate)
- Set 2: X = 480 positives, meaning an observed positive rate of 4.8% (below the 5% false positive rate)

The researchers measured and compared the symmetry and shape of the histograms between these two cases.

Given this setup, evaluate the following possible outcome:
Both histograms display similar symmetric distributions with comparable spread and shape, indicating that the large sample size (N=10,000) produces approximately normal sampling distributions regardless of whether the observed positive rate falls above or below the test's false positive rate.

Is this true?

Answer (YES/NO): NO